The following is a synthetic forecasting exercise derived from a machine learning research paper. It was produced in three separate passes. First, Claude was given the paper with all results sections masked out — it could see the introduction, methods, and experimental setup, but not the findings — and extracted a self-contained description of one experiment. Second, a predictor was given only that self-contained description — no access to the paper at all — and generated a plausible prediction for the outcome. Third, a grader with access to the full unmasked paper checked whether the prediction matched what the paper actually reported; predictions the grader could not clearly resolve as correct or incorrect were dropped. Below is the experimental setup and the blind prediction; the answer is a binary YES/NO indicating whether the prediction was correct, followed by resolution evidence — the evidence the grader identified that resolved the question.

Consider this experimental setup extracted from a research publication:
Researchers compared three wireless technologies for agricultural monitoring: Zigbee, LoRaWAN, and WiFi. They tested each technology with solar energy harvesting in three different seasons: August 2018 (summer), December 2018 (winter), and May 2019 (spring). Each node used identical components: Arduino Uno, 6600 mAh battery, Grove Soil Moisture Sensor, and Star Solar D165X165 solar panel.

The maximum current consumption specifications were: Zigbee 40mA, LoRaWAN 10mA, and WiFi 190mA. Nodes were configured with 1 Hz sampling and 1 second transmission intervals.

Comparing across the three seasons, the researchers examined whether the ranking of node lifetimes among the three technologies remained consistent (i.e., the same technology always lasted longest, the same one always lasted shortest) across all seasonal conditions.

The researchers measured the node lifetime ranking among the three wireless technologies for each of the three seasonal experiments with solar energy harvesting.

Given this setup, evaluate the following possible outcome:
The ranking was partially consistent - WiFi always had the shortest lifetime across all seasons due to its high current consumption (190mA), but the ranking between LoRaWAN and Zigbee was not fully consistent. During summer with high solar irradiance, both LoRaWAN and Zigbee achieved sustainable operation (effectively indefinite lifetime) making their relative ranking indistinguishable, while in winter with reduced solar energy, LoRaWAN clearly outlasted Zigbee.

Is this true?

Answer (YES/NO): NO